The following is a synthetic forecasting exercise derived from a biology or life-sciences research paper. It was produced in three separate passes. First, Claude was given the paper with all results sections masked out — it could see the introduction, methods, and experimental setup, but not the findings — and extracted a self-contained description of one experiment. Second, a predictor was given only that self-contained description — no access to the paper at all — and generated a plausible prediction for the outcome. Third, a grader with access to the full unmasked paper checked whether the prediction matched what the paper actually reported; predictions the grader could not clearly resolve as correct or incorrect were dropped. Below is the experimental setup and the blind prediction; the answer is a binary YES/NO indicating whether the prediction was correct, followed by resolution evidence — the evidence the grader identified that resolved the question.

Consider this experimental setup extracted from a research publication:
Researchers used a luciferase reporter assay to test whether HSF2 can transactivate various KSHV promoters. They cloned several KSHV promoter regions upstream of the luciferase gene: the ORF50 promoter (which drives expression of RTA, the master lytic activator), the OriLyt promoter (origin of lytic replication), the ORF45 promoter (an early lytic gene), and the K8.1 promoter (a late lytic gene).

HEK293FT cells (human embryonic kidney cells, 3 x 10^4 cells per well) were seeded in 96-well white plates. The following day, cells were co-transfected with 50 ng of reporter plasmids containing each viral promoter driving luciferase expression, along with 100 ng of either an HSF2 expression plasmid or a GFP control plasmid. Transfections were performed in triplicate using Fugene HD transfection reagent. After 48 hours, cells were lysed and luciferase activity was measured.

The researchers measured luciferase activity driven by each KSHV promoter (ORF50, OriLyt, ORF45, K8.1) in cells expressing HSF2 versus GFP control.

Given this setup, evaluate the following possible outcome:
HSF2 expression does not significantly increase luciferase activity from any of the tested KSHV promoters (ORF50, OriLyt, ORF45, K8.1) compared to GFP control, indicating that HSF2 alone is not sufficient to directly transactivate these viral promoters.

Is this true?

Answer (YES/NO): NO